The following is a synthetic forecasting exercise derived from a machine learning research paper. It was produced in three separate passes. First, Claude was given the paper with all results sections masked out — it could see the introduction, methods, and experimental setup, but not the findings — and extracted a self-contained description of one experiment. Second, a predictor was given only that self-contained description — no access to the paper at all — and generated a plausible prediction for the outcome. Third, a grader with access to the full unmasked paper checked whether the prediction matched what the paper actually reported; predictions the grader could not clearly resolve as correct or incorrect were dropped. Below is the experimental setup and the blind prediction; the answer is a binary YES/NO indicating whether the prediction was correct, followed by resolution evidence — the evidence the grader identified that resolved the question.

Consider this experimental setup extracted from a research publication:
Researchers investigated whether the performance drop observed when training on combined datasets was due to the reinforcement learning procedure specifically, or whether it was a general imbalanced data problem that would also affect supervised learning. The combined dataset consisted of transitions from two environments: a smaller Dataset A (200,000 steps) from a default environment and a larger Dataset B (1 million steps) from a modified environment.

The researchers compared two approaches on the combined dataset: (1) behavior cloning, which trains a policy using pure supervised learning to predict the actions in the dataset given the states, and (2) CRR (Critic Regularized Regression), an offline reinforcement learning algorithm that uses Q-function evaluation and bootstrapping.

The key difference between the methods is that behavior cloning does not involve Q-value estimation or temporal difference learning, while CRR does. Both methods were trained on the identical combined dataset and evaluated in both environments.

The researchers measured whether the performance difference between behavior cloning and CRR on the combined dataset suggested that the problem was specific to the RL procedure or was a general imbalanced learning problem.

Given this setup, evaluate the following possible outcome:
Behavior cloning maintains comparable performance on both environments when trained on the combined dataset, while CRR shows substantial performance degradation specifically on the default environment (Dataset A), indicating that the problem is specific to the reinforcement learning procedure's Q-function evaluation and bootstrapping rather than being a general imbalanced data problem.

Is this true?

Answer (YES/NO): YES